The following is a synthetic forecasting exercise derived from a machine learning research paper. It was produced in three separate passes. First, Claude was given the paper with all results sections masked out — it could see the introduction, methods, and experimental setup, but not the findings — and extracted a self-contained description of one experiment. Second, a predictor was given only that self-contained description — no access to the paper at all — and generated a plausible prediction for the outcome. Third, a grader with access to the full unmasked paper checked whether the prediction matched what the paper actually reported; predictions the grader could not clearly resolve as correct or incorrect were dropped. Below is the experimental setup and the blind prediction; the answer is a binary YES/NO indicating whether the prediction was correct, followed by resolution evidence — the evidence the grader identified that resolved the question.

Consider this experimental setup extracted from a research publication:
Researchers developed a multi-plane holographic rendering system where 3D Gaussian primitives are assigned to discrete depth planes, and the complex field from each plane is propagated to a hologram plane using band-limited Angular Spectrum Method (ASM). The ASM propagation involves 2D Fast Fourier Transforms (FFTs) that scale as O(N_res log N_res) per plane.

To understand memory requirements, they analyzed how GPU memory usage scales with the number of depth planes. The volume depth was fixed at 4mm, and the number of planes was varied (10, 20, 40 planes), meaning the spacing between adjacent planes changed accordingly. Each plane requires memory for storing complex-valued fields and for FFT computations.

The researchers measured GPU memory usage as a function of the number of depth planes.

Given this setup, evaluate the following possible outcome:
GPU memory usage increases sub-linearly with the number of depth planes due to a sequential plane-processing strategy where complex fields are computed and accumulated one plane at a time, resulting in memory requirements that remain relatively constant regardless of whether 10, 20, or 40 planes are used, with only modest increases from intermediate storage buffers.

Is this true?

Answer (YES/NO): NO